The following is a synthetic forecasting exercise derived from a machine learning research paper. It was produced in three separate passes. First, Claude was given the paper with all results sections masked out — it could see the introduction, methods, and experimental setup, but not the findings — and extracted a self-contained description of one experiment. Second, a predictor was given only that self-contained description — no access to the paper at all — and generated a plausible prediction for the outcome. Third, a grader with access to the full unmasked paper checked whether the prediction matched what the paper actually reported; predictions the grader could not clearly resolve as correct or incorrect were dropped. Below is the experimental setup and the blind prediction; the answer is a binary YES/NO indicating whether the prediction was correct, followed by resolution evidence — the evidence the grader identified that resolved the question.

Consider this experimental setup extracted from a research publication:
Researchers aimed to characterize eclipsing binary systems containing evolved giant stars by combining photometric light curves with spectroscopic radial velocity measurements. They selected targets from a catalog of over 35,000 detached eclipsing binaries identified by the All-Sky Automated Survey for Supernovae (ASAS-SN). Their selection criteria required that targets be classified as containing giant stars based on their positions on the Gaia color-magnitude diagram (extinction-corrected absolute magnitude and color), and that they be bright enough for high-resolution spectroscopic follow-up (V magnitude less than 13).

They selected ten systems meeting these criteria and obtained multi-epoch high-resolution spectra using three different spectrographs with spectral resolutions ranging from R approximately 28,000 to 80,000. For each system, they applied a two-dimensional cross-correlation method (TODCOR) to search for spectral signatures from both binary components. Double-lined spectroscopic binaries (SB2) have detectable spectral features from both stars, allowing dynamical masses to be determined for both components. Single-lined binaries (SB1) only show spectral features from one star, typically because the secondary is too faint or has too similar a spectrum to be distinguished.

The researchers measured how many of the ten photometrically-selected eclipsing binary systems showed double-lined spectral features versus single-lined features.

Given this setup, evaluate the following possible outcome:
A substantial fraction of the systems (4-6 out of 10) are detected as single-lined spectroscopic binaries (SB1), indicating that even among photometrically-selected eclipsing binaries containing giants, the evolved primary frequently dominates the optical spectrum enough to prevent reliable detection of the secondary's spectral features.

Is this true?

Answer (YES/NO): NO